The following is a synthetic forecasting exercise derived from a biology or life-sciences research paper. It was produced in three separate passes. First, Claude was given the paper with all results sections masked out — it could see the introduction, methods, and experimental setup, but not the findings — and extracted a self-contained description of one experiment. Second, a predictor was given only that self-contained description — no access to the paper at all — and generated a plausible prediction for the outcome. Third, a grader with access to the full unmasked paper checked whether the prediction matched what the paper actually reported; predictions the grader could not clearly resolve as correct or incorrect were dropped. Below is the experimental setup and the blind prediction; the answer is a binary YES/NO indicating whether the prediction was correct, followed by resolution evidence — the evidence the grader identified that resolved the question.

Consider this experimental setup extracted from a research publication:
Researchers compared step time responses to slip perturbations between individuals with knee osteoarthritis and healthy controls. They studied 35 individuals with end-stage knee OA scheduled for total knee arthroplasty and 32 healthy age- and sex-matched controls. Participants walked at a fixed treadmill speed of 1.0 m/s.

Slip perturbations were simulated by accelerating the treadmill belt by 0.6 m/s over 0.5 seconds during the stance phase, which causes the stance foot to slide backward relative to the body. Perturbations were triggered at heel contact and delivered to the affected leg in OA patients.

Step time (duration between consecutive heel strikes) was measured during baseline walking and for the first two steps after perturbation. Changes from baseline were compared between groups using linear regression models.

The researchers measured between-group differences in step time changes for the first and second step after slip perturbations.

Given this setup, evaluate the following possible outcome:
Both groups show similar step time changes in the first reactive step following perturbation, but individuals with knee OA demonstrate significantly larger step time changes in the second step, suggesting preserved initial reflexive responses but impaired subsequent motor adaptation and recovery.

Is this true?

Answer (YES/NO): YES